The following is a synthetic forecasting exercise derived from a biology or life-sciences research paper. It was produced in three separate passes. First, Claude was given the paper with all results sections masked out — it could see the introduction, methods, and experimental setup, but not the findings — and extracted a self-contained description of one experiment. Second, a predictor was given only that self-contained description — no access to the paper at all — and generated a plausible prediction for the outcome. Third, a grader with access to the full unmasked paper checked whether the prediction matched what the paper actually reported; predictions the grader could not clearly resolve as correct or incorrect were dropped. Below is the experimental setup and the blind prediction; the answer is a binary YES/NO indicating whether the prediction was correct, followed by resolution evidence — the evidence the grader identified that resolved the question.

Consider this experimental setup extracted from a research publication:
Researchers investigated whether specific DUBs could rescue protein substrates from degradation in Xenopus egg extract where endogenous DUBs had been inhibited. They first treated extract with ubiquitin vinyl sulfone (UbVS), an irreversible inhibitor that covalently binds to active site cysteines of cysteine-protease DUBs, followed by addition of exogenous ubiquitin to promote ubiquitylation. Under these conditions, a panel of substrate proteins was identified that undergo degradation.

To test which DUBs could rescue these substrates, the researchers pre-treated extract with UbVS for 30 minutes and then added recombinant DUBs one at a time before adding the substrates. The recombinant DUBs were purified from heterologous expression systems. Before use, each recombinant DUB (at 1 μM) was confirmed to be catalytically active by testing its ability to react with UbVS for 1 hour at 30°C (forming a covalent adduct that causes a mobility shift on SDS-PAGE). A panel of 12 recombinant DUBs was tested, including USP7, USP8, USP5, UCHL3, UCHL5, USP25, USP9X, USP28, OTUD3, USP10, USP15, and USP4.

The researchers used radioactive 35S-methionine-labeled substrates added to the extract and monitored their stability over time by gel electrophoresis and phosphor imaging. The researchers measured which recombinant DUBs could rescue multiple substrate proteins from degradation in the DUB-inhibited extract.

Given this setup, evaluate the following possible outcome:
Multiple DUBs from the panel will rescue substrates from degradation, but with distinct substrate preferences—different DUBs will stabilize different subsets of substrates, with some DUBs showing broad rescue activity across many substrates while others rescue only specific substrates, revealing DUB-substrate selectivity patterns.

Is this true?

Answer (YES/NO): NO